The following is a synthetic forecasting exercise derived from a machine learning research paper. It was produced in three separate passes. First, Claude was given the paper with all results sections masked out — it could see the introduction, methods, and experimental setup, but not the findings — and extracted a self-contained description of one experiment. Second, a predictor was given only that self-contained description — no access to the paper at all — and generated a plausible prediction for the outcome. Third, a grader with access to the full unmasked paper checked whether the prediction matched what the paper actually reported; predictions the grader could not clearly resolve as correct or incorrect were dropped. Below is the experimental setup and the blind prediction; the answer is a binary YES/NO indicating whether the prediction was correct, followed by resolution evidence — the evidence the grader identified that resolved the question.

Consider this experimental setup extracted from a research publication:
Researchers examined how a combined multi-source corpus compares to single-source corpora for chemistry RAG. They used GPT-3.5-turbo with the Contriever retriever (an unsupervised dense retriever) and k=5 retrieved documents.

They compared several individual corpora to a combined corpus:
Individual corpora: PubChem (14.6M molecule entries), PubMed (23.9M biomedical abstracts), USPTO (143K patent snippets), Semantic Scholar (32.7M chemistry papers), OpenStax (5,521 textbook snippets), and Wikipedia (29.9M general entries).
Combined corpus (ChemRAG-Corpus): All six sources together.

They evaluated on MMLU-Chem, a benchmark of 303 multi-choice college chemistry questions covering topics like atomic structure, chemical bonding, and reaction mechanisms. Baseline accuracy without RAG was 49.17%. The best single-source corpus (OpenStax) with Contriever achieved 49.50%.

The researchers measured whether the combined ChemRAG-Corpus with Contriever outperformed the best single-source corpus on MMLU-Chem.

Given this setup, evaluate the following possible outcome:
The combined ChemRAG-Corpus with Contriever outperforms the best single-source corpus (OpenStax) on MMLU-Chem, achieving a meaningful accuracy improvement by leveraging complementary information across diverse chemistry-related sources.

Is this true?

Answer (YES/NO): YES